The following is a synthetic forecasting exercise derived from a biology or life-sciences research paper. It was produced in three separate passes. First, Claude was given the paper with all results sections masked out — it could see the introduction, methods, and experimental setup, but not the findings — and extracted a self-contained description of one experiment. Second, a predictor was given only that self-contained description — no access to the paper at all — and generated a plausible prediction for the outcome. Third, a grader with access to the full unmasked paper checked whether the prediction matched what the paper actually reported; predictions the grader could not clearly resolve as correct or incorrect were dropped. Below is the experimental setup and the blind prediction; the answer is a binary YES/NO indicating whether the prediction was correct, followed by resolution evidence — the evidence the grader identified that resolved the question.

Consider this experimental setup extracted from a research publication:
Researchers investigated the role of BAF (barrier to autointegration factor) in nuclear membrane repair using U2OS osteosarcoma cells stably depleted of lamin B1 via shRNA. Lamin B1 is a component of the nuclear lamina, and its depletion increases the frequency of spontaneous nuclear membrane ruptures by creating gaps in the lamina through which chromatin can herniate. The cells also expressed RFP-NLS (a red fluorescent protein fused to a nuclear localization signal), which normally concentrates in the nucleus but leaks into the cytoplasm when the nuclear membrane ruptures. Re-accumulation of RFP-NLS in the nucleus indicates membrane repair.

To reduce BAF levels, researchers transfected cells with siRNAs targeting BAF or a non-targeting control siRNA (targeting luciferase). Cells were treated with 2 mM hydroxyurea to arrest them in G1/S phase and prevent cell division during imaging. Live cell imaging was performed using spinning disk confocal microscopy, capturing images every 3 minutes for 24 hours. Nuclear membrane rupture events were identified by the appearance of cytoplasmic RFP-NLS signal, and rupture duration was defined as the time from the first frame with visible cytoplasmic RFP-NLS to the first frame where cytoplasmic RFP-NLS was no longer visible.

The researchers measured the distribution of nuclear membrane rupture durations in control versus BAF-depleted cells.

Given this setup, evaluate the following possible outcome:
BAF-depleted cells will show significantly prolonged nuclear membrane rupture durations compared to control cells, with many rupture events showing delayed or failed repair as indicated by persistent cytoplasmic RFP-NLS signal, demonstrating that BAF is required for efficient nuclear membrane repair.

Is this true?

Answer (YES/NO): NO